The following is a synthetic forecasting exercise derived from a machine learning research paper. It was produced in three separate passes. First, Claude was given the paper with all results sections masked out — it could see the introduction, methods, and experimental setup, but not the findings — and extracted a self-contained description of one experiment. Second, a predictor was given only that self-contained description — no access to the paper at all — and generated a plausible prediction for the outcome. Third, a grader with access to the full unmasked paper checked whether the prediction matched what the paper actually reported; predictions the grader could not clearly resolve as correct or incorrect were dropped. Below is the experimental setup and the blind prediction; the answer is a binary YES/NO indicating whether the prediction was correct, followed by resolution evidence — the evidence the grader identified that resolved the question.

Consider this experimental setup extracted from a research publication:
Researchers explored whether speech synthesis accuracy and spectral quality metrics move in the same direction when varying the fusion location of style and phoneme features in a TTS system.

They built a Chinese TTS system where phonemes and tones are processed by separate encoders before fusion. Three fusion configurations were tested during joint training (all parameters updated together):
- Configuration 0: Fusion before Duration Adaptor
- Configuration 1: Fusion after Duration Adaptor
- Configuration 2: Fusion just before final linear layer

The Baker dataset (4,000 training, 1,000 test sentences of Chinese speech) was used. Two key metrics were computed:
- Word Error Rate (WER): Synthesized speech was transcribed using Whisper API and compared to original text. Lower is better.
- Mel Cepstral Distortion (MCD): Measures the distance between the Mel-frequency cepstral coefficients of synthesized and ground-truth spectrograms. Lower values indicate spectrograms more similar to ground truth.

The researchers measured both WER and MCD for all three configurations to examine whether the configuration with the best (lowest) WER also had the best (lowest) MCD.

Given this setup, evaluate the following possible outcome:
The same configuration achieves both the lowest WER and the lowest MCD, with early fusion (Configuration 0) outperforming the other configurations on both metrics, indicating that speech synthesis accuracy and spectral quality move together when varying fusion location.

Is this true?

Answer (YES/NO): NO